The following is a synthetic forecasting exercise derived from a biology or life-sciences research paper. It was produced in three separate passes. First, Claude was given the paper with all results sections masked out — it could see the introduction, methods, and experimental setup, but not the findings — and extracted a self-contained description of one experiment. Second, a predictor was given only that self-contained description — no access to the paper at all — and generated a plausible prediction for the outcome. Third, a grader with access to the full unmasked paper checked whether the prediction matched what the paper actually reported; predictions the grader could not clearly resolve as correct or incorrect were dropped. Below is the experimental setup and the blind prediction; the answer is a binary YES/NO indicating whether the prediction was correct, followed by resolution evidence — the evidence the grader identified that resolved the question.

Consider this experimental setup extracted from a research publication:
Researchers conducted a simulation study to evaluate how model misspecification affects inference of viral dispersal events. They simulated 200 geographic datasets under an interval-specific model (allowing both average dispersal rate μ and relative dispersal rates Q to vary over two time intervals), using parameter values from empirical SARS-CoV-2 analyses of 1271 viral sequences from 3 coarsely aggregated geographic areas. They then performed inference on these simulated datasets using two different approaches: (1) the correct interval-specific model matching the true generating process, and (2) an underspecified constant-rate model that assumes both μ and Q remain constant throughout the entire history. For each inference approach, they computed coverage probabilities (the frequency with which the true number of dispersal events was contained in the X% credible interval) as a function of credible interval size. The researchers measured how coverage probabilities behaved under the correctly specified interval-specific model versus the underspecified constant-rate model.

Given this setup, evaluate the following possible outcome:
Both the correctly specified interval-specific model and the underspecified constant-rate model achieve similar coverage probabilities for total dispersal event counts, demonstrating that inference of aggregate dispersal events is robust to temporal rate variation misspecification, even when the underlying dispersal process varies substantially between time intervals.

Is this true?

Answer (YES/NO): NO